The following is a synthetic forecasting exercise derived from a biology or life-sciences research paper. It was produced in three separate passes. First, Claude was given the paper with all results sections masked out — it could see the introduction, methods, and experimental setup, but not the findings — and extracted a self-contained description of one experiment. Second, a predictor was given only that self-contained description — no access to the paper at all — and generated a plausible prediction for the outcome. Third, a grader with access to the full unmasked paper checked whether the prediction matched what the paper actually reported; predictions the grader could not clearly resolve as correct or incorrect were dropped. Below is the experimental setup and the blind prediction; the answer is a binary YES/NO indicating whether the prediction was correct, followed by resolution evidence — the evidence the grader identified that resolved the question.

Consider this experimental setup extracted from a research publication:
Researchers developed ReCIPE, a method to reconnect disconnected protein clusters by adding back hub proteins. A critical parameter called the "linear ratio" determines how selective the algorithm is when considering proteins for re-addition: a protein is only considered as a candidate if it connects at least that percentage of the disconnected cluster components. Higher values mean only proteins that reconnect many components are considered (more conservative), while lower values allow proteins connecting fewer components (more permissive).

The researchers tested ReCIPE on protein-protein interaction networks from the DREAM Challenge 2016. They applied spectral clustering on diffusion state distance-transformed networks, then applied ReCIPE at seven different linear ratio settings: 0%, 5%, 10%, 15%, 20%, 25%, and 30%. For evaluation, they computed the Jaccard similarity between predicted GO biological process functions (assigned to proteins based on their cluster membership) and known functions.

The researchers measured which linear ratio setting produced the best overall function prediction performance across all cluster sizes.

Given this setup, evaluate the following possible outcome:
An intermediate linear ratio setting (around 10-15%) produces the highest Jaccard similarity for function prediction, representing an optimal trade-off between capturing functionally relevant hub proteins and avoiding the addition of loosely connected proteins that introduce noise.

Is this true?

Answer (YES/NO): YES